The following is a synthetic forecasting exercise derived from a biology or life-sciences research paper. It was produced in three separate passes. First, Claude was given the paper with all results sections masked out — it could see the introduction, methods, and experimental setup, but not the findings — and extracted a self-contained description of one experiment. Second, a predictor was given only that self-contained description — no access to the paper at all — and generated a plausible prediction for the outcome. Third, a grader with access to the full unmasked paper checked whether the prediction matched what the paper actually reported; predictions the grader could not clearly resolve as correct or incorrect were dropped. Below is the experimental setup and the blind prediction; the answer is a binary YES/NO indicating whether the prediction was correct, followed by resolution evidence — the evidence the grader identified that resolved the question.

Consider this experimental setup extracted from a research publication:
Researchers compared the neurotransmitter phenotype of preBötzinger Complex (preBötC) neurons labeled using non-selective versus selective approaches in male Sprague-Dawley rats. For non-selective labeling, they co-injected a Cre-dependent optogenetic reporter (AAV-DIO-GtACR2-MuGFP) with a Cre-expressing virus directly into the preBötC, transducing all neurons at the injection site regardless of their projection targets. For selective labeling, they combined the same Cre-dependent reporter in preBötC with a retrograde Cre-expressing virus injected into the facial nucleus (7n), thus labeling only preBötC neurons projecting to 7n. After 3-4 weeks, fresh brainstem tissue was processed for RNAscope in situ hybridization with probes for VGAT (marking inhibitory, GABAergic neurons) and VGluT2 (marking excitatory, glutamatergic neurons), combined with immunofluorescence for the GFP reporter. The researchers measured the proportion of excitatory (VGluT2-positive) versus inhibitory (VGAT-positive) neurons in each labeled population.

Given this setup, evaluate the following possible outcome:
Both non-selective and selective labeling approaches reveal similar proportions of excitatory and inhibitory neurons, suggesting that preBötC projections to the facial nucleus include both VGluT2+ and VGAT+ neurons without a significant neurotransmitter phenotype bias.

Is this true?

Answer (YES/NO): NO